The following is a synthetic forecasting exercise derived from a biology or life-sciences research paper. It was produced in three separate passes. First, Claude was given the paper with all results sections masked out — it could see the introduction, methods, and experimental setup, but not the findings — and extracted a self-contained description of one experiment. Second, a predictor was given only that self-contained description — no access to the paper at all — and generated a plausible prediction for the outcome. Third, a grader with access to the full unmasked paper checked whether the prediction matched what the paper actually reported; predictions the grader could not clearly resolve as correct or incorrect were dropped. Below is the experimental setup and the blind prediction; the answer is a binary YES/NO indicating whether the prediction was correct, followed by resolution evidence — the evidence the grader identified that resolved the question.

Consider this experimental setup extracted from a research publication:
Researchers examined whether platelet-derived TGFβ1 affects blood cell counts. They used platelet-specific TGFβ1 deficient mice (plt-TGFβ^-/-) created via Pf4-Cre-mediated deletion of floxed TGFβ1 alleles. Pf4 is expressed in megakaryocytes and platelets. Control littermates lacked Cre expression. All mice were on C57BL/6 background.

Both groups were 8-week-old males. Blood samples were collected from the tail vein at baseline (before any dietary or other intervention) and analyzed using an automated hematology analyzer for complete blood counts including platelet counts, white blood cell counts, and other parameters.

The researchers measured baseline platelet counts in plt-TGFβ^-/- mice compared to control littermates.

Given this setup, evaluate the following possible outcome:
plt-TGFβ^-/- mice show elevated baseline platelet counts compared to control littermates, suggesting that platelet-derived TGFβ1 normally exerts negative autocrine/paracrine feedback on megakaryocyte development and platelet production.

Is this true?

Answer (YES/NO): YES